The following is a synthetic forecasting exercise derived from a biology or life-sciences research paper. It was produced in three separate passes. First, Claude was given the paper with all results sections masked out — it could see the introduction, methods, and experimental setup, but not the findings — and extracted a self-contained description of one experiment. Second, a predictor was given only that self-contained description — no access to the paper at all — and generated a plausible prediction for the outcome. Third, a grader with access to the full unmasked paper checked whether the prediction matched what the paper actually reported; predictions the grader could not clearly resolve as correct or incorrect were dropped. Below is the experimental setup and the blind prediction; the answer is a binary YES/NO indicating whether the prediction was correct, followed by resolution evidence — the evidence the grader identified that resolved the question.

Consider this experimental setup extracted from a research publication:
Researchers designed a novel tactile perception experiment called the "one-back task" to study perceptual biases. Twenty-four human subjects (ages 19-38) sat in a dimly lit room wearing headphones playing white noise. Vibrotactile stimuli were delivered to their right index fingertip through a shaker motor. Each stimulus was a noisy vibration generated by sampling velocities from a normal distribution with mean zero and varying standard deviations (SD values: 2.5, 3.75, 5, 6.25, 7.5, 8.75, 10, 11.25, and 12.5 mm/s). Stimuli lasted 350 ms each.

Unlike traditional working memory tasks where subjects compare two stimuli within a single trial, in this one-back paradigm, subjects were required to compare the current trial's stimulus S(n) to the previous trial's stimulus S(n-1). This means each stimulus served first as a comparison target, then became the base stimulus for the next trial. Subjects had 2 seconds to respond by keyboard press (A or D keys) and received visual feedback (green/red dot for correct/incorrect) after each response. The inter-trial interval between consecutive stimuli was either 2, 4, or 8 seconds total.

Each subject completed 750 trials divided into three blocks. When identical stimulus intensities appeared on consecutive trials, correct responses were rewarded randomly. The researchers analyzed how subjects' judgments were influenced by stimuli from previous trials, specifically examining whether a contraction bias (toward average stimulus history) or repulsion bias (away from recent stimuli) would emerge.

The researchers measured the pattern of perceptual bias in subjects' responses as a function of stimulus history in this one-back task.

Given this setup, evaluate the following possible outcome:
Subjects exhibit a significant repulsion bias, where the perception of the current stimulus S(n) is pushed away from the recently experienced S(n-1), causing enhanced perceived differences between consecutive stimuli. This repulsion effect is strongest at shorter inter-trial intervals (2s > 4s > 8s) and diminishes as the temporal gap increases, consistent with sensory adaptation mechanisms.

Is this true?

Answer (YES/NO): NO